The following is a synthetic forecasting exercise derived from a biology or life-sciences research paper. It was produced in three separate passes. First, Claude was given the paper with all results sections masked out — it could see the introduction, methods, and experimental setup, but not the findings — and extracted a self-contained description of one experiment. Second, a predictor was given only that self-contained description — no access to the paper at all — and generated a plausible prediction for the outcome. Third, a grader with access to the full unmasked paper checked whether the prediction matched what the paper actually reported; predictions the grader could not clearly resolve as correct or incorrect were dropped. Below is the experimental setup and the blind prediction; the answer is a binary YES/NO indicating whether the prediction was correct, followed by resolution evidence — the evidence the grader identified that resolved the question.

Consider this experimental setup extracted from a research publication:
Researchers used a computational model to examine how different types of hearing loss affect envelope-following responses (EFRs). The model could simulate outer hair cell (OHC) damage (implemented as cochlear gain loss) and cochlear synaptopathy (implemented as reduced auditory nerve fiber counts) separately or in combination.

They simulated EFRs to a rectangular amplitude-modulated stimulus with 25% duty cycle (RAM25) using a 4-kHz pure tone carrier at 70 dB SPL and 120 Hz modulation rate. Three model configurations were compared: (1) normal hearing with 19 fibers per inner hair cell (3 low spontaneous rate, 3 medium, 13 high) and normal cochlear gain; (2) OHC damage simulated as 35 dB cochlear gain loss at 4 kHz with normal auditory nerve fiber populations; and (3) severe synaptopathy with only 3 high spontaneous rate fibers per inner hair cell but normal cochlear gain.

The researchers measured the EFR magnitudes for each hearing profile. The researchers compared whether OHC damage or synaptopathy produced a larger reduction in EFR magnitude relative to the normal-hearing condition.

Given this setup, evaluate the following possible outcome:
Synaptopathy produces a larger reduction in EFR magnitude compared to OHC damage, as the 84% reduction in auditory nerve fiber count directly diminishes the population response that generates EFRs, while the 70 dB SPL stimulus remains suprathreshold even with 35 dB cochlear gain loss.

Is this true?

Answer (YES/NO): YES